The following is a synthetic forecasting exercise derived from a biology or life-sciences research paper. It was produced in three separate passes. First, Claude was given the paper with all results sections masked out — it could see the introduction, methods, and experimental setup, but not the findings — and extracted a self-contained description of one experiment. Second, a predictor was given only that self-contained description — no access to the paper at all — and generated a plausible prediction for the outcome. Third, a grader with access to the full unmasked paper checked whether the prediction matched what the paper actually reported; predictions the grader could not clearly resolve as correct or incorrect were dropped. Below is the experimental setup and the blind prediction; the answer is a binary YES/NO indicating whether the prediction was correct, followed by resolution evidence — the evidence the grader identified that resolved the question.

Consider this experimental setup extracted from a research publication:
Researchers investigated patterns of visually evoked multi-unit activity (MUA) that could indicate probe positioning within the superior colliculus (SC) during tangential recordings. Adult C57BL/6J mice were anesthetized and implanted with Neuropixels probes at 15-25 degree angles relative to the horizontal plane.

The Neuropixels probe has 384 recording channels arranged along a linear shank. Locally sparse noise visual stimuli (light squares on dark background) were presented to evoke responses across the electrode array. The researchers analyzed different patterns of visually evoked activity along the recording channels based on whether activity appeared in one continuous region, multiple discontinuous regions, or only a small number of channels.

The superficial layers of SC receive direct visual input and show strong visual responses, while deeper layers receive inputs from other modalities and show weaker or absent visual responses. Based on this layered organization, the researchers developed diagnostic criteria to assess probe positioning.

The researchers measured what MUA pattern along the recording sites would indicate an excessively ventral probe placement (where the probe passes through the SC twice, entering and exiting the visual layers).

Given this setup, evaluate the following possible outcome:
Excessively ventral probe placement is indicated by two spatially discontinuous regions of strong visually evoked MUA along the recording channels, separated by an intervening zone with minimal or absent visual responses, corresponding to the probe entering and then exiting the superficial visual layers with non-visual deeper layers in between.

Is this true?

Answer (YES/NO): YES